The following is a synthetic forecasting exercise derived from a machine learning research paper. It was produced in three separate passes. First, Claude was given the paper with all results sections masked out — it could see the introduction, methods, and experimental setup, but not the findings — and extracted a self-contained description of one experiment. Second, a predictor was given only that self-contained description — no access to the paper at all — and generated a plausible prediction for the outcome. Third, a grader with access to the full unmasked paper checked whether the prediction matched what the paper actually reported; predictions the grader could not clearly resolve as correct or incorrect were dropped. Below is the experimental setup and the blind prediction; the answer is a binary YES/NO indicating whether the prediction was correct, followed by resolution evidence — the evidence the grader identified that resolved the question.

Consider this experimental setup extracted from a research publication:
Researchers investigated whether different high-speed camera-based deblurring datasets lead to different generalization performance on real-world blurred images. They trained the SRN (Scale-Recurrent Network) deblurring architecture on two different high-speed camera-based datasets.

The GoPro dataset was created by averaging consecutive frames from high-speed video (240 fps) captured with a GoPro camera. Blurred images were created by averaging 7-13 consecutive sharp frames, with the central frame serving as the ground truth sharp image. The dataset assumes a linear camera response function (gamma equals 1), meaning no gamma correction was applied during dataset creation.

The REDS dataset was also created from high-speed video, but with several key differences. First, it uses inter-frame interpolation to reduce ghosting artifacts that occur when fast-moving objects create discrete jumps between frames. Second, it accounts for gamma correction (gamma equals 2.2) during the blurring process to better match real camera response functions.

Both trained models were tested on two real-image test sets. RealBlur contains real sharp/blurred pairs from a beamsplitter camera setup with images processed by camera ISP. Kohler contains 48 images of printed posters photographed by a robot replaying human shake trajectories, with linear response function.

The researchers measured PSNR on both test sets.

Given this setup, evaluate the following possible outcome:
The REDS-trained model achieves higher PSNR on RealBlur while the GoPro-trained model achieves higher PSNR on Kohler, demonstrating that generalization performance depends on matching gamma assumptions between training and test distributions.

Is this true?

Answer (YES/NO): YES